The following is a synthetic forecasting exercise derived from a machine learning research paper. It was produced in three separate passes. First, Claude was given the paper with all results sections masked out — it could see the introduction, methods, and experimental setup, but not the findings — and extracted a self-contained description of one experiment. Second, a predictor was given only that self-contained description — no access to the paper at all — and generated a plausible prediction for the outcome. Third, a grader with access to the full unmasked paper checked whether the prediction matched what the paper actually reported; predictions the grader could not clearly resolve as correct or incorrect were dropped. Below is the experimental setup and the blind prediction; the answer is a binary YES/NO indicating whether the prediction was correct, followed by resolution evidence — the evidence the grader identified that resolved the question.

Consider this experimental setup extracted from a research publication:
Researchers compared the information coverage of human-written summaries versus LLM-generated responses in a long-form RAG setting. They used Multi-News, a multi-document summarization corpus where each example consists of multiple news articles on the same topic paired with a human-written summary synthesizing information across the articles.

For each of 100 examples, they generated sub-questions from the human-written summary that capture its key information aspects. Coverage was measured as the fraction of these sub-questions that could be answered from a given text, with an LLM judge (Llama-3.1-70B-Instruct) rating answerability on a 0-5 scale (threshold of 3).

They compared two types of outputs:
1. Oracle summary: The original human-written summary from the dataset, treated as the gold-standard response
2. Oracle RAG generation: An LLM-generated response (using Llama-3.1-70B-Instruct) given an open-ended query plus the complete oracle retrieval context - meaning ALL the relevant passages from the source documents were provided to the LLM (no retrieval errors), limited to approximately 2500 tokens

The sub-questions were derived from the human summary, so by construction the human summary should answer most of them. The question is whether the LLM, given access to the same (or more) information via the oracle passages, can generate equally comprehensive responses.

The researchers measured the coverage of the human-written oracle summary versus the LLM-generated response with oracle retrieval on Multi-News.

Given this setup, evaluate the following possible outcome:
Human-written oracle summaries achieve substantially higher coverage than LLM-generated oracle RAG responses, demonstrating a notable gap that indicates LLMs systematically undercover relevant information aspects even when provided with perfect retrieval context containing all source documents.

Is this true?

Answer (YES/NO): YES